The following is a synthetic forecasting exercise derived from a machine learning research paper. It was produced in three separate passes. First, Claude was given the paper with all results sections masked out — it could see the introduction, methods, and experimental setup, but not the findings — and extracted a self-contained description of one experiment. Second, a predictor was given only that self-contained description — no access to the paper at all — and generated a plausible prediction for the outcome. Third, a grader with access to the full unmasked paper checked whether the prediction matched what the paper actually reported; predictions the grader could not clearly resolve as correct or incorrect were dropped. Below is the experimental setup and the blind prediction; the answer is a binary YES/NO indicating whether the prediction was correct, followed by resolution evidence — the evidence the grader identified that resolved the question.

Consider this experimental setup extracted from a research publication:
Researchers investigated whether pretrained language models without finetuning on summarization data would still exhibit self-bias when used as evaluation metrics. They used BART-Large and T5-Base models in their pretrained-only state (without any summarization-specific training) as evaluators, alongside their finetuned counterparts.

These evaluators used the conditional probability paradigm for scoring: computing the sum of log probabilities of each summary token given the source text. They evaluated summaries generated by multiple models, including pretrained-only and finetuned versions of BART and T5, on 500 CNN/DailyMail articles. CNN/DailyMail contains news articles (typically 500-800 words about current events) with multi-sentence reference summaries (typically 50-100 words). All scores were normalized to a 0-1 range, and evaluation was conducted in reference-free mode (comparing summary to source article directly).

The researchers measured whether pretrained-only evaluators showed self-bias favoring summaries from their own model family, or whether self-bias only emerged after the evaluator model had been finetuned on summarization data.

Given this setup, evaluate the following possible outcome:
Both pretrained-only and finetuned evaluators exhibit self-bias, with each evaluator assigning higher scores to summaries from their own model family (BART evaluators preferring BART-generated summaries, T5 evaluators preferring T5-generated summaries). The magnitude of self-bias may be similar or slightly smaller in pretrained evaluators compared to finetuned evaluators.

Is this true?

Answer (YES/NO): YES